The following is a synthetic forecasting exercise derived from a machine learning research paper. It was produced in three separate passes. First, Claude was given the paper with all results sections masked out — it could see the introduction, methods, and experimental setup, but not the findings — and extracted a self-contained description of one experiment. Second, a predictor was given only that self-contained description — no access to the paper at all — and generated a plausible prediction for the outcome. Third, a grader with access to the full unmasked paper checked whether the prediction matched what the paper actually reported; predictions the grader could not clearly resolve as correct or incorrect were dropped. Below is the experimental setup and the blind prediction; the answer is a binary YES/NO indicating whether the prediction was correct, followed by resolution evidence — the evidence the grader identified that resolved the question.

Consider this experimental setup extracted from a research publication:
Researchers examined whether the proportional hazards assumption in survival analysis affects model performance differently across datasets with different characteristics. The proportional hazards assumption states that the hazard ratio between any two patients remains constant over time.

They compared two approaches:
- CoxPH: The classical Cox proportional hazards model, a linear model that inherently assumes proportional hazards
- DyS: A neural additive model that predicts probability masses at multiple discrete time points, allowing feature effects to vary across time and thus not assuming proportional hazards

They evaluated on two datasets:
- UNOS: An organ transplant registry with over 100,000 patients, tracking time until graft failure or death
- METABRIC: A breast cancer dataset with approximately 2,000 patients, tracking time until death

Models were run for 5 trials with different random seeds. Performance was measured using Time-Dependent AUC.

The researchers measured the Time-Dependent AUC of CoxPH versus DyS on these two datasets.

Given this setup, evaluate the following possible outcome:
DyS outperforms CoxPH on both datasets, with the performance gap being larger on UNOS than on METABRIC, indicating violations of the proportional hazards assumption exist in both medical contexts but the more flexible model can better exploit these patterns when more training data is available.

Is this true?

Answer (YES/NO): YES